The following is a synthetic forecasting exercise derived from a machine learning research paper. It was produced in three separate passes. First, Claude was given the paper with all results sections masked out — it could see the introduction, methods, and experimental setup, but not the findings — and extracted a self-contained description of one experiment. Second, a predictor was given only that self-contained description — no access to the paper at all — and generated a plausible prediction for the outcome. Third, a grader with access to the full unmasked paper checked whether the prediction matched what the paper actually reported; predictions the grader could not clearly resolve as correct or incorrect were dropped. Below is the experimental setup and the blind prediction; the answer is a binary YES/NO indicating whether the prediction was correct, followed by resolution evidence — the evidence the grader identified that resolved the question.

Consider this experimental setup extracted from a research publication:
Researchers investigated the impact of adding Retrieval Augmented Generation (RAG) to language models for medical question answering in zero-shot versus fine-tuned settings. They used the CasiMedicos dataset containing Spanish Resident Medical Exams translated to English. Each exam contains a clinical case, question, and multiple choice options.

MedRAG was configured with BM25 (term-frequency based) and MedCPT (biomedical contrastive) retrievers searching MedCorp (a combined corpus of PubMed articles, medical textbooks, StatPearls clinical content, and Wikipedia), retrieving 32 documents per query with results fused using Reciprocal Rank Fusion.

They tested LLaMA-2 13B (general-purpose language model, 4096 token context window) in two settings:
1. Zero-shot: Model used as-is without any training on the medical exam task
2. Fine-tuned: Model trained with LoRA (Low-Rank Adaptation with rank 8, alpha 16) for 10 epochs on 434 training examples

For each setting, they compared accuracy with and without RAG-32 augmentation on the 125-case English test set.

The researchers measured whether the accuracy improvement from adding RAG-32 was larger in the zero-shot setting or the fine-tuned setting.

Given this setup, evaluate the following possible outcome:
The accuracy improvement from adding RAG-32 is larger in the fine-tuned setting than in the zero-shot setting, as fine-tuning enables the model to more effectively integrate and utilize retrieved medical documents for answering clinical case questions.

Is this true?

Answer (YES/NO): NO